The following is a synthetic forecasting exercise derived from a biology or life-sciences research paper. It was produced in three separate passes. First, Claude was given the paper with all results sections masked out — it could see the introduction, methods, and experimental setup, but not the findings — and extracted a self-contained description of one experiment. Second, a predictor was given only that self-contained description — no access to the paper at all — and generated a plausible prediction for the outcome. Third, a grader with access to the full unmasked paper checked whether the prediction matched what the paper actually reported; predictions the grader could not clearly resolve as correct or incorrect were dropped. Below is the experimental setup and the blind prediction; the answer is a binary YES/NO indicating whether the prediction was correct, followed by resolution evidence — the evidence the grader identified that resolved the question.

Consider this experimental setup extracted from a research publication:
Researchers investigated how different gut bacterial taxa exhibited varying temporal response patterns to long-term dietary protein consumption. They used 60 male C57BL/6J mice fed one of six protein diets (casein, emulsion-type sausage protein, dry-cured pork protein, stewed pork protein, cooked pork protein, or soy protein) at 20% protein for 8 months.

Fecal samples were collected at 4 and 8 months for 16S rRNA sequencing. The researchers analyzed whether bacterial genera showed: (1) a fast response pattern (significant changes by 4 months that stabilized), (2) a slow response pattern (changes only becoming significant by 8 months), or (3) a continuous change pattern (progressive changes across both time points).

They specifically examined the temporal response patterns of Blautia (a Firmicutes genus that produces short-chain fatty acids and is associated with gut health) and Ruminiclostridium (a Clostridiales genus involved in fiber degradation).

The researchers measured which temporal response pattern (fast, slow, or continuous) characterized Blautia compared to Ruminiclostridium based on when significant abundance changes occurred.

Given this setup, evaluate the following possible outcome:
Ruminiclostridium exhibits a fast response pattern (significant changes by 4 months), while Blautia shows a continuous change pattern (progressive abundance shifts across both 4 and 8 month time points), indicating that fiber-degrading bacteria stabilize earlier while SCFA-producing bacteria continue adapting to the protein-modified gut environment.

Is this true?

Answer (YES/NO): NO